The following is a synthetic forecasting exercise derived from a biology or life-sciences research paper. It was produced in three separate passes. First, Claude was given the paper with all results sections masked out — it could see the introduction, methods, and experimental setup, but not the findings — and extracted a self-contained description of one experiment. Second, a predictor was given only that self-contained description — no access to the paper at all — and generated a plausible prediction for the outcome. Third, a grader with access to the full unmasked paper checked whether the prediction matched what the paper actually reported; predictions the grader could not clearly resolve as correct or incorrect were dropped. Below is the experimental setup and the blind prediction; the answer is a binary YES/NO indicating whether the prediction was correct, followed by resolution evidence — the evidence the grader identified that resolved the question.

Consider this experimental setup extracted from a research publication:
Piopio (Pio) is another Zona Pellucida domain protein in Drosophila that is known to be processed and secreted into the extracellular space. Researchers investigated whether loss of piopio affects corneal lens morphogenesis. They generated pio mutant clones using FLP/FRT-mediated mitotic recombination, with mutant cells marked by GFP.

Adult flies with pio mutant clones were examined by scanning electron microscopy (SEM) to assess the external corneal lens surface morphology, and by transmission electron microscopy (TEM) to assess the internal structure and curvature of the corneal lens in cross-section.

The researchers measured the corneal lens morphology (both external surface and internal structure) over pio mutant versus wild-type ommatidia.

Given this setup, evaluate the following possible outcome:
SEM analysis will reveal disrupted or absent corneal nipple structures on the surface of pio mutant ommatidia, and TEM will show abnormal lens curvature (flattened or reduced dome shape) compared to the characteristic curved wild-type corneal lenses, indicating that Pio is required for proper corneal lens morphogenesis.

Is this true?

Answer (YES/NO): NO